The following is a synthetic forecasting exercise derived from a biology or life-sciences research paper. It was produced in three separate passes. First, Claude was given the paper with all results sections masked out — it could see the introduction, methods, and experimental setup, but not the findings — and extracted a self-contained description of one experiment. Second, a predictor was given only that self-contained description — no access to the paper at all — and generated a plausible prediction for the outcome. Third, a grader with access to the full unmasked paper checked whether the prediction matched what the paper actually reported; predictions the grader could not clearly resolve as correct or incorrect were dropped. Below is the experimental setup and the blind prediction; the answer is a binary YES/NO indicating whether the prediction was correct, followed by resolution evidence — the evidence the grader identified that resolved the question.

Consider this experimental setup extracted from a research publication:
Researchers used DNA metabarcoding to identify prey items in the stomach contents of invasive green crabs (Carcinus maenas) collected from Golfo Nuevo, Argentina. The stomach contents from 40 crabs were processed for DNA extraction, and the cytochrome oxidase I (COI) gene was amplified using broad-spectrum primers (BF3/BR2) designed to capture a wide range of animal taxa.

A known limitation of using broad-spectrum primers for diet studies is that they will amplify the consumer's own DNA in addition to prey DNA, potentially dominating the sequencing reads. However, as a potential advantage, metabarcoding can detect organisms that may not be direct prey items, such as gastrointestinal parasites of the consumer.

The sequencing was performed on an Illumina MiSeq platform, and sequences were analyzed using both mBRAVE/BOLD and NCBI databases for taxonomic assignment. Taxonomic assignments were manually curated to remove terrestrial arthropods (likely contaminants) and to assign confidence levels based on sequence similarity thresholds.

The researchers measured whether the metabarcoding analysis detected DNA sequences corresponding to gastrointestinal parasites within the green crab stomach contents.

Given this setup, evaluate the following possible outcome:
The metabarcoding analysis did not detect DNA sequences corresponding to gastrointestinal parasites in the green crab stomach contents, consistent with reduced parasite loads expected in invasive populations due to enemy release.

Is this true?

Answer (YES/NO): NO